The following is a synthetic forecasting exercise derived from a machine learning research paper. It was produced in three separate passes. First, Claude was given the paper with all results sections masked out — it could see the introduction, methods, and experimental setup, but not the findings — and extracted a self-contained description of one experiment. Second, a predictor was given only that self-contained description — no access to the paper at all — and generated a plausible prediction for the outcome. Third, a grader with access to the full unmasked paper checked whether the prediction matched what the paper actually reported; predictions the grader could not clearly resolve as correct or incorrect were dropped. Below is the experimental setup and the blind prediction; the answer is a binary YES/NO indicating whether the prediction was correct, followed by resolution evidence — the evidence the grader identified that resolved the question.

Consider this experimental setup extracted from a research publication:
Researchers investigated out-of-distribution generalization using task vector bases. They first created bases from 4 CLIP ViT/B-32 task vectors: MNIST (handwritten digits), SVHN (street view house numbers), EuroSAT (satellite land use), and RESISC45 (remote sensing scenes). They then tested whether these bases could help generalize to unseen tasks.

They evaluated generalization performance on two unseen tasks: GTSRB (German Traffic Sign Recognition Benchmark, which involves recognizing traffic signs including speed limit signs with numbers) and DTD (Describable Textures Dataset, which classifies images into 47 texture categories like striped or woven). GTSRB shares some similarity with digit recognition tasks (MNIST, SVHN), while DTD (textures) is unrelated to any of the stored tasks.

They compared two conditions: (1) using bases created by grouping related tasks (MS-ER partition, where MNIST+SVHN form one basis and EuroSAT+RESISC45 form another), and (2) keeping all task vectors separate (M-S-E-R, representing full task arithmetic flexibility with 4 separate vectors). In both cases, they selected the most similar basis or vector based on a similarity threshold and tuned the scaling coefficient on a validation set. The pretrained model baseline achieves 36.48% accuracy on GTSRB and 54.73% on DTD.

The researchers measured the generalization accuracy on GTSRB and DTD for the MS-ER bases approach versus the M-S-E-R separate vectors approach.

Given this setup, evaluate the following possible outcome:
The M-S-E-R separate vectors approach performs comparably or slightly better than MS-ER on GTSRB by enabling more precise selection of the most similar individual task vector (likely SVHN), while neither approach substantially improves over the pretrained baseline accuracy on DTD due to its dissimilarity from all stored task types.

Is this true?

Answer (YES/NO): NO